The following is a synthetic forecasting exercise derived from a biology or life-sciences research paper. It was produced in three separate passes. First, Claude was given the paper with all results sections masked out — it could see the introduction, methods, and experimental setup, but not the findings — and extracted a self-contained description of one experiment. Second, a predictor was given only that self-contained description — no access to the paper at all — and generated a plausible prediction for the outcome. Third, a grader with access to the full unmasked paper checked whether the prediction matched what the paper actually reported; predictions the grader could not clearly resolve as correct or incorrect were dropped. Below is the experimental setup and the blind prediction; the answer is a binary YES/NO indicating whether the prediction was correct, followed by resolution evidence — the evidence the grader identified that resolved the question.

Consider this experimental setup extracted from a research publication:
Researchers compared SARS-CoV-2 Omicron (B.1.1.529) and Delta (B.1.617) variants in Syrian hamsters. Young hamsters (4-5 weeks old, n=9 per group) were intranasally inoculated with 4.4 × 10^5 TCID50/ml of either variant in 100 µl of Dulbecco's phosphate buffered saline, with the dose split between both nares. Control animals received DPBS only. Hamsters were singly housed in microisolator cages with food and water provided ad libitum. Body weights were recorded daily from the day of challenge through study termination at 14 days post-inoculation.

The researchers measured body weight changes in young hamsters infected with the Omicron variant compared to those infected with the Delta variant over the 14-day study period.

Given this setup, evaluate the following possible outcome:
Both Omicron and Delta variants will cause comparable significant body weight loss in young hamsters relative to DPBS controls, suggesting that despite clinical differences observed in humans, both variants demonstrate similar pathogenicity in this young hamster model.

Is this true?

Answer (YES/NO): NO